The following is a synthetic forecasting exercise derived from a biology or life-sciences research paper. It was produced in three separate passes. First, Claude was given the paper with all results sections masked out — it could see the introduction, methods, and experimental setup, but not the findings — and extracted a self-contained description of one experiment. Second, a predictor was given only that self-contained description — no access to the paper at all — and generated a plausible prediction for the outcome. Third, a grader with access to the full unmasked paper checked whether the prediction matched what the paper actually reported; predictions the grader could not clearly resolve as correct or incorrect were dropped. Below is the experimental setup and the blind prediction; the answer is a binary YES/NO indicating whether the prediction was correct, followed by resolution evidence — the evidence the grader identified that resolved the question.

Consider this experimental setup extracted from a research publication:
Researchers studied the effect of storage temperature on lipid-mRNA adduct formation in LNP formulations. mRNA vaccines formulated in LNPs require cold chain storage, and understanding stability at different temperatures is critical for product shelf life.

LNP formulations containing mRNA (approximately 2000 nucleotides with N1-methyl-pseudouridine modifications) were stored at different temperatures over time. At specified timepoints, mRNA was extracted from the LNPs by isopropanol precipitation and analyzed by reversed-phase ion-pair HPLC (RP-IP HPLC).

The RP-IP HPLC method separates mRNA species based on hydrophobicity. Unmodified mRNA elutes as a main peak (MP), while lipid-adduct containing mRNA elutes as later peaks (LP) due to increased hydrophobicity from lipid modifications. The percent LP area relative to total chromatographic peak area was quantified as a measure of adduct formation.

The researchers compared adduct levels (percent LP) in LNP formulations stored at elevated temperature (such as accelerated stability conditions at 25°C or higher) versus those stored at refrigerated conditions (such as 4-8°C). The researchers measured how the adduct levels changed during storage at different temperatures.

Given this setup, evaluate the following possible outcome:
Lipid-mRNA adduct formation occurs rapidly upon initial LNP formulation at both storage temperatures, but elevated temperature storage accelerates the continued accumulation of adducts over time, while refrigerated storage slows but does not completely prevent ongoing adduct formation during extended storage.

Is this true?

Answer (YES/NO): NO